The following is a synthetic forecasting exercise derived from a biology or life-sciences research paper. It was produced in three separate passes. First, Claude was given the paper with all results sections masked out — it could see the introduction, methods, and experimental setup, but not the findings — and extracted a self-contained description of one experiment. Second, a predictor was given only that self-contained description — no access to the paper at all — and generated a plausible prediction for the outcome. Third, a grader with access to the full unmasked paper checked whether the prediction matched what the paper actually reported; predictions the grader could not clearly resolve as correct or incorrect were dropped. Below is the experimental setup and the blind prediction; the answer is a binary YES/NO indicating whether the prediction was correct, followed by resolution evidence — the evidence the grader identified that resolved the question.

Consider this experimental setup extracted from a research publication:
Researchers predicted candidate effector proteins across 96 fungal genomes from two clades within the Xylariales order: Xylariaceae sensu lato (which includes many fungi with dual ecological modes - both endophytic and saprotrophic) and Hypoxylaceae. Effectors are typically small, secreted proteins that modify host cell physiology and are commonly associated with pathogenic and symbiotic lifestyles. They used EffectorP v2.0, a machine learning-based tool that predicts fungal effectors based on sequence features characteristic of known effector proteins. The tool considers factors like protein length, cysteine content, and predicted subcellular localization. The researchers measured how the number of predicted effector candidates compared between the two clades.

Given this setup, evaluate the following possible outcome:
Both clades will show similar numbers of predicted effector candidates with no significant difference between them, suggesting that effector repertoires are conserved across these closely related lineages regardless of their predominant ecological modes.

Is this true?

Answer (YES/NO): NO